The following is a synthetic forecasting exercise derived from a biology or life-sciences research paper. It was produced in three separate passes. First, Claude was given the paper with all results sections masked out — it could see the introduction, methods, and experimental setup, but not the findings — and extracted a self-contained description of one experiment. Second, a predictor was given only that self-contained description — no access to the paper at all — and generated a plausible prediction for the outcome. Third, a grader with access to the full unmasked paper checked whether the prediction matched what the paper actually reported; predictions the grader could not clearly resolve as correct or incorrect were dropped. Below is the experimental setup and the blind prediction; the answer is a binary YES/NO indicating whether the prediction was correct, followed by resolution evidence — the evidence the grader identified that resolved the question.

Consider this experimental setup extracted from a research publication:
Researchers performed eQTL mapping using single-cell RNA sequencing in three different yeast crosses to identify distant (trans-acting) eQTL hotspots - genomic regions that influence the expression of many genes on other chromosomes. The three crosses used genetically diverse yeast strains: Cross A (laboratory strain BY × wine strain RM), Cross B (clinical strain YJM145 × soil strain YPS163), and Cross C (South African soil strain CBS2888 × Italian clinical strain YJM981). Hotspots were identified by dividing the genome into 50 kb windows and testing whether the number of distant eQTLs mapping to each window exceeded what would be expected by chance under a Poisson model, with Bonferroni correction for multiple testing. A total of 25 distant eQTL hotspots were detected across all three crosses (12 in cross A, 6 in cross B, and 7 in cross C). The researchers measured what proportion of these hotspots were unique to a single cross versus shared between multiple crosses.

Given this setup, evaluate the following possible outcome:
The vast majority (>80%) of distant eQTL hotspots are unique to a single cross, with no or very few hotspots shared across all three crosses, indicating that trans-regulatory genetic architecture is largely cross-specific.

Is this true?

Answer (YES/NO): NO